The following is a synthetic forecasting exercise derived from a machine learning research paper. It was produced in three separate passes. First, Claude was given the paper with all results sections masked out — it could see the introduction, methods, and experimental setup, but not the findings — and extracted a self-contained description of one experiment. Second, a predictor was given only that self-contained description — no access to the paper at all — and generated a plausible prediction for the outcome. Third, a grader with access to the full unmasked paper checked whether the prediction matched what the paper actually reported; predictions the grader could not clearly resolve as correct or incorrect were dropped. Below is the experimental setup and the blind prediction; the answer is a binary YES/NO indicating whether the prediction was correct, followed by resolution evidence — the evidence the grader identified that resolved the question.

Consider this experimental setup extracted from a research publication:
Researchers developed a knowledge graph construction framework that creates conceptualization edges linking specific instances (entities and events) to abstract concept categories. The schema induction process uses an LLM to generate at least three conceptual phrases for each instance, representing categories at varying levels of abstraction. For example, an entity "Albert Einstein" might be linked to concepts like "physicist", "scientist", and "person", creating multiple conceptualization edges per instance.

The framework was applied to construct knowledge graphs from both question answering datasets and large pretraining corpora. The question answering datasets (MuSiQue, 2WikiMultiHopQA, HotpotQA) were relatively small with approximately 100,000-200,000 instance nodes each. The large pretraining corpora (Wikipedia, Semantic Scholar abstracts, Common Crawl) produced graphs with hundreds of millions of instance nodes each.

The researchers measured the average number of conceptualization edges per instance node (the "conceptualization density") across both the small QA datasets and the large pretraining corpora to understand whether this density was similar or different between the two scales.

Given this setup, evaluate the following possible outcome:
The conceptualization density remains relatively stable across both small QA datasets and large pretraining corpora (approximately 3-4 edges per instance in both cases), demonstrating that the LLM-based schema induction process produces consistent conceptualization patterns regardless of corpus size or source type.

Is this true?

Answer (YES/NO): NO